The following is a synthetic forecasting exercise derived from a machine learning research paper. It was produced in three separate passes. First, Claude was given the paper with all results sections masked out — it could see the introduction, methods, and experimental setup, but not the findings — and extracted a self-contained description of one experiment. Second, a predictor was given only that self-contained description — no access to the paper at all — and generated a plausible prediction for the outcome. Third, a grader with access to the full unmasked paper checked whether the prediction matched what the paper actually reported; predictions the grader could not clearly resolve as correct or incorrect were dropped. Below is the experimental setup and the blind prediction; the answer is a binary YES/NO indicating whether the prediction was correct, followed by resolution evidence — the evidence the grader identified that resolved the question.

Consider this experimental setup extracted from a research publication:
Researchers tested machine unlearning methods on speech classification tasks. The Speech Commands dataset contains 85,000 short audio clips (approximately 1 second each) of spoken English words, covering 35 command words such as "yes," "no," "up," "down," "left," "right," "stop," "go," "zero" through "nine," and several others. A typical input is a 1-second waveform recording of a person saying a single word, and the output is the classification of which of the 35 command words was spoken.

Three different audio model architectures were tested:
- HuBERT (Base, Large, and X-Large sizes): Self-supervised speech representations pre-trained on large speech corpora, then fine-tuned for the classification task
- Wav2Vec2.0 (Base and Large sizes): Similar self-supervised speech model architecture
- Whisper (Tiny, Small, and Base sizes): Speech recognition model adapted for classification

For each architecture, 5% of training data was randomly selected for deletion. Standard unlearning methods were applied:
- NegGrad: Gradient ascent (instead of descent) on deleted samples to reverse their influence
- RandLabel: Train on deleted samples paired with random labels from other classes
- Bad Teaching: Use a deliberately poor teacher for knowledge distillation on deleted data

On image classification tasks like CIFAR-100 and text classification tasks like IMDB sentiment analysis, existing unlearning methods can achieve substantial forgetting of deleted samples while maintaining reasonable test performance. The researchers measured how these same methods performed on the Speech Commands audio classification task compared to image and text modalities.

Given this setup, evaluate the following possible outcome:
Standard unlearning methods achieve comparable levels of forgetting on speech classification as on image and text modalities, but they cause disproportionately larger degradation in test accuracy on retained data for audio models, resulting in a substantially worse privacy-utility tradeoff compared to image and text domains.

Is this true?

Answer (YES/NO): NO